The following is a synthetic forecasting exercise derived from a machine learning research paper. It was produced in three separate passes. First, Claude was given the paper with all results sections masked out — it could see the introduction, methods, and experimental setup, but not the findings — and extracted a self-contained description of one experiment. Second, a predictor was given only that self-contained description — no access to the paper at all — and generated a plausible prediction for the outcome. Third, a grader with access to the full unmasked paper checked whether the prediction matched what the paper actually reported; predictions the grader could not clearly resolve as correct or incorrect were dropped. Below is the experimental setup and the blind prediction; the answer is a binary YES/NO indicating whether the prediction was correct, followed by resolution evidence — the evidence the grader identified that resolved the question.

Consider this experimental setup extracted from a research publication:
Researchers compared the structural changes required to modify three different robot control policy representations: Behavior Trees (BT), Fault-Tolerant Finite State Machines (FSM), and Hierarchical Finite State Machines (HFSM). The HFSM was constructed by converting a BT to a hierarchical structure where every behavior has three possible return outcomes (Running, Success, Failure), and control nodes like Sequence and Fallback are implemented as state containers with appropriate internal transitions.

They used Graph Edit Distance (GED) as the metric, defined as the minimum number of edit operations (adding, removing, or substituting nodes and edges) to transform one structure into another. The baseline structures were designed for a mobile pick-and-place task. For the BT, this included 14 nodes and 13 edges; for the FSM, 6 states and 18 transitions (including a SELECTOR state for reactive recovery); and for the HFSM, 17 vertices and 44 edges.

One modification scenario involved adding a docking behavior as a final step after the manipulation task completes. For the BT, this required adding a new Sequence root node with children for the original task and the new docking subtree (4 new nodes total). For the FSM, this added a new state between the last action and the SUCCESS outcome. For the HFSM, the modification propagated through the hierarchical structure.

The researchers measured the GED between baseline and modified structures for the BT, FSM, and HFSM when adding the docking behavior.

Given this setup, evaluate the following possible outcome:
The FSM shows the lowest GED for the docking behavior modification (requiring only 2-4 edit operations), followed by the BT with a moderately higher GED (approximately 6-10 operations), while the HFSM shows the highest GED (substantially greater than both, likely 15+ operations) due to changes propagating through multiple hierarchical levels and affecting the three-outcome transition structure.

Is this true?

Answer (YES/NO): NO